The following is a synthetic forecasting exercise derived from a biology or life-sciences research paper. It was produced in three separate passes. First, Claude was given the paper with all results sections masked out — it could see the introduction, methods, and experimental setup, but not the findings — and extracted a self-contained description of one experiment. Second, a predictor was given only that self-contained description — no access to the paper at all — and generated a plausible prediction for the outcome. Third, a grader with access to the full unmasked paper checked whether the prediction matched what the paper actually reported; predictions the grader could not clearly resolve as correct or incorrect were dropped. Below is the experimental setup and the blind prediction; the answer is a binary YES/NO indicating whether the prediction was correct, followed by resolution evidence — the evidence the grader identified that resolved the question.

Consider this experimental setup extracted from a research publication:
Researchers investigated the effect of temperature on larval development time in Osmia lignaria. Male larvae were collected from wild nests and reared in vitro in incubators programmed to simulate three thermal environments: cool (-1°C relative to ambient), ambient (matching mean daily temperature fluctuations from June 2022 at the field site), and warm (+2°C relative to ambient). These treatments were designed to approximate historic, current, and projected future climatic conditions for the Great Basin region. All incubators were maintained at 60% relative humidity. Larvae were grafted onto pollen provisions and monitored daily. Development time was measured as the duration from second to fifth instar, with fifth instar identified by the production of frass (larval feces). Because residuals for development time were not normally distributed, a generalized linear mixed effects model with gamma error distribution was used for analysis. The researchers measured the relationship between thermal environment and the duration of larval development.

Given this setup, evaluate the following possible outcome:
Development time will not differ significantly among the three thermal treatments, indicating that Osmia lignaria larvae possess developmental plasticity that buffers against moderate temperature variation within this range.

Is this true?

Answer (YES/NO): NO